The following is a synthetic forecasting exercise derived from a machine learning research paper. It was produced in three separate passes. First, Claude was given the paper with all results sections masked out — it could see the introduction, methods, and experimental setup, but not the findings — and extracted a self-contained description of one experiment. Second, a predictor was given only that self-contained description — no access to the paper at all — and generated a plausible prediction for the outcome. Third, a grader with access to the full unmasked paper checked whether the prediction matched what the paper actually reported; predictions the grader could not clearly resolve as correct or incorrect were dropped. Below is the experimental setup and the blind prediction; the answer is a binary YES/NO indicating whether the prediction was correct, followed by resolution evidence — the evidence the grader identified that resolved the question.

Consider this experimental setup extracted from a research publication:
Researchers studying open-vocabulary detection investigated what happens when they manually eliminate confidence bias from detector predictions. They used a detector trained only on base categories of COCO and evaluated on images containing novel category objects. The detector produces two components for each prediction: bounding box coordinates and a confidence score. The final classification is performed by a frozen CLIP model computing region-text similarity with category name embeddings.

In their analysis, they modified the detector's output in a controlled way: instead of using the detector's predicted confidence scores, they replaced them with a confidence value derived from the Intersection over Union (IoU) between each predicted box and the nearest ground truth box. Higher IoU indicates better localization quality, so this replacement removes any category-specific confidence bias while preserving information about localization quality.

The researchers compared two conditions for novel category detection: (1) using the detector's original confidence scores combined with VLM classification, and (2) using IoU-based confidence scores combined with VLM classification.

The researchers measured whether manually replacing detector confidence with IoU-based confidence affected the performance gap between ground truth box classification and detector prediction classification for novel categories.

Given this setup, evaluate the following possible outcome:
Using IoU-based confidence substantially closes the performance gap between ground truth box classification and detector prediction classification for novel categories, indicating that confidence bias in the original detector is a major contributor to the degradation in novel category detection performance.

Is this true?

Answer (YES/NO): NO